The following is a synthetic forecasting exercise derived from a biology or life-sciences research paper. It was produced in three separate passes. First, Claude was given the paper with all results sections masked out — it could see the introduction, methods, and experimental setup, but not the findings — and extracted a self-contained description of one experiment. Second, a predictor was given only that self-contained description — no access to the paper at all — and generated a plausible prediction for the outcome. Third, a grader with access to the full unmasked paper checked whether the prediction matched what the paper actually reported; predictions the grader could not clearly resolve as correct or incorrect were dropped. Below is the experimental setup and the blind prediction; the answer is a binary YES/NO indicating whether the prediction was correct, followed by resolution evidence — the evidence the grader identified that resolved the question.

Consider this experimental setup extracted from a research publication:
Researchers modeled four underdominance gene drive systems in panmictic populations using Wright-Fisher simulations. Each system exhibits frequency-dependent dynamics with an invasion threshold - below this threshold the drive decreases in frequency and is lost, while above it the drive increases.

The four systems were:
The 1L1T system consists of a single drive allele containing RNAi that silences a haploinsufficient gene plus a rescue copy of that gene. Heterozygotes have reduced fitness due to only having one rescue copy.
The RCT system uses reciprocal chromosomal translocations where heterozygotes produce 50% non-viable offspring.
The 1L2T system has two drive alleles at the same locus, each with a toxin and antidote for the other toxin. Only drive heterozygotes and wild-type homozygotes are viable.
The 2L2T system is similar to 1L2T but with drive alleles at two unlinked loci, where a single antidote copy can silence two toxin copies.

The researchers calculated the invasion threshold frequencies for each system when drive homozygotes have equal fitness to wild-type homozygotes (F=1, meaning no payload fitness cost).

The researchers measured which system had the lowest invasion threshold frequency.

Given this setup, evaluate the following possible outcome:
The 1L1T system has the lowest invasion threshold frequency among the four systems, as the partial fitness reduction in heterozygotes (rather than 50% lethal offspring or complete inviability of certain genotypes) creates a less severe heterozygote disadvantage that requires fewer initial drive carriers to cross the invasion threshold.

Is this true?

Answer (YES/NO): NO